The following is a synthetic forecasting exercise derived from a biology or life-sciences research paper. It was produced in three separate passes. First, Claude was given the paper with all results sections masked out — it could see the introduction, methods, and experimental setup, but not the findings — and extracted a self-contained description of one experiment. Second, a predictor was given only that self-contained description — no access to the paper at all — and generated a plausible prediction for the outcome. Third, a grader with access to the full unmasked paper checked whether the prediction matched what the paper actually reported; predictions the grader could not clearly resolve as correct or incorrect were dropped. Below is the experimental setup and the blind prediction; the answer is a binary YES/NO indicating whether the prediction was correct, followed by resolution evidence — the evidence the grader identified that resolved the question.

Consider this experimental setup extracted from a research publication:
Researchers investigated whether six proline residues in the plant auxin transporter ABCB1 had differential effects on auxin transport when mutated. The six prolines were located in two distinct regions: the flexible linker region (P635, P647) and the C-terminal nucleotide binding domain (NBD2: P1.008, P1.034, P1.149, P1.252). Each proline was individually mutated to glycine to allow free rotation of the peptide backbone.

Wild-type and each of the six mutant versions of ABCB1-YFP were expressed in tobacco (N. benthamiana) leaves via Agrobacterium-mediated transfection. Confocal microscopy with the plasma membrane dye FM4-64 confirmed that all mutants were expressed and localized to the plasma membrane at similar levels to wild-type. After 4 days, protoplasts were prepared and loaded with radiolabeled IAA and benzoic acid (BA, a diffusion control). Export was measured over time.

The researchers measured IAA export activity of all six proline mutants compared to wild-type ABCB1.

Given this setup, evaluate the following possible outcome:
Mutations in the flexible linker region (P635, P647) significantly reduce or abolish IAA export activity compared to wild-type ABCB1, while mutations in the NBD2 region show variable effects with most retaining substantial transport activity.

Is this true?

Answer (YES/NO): NO